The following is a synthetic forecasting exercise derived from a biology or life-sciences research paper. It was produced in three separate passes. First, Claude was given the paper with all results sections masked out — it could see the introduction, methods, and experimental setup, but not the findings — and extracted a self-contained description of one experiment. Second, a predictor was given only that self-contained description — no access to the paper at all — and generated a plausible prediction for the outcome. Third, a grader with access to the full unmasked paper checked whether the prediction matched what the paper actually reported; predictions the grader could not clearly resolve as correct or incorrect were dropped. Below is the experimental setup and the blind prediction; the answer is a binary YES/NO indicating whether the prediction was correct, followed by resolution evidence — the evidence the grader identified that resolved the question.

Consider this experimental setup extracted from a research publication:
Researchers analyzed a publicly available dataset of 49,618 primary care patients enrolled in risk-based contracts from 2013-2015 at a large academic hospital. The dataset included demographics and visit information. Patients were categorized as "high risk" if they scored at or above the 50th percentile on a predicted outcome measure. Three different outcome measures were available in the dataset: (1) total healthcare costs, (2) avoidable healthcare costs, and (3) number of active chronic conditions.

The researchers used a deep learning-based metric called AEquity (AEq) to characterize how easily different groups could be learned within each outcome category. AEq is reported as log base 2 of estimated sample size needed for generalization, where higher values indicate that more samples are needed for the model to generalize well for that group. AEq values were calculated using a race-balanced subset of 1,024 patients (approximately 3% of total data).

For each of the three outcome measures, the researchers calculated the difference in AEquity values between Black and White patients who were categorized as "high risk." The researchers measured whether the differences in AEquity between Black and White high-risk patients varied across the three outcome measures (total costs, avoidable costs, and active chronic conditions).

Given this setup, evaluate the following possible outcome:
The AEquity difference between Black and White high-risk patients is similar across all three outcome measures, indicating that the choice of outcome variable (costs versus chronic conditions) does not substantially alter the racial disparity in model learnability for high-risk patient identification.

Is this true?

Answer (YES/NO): NO